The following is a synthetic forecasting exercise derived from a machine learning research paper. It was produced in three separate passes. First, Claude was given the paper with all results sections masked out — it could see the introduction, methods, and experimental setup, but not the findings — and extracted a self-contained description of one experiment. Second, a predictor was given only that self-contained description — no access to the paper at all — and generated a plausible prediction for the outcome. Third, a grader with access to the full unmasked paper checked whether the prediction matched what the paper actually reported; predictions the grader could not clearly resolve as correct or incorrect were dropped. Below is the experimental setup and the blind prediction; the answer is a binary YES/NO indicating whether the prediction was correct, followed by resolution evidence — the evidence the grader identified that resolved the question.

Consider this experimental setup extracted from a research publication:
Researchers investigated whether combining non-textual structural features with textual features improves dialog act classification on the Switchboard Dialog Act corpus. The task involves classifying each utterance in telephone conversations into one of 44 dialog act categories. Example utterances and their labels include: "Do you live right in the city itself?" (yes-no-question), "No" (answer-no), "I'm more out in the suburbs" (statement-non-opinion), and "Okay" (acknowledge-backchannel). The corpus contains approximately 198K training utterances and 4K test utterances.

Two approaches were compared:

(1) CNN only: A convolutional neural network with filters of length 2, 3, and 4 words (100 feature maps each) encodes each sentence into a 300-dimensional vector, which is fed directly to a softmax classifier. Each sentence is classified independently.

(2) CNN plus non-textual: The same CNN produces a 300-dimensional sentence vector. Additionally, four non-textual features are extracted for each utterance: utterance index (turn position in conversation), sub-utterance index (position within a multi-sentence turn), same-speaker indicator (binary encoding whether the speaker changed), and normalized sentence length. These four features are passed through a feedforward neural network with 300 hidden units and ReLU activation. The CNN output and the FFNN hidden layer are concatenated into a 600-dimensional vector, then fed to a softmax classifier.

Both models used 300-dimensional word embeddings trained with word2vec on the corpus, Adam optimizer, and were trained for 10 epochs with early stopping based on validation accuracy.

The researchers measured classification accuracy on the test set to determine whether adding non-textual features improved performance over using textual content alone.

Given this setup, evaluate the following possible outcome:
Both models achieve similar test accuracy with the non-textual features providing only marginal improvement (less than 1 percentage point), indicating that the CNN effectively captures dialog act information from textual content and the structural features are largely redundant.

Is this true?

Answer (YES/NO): NO